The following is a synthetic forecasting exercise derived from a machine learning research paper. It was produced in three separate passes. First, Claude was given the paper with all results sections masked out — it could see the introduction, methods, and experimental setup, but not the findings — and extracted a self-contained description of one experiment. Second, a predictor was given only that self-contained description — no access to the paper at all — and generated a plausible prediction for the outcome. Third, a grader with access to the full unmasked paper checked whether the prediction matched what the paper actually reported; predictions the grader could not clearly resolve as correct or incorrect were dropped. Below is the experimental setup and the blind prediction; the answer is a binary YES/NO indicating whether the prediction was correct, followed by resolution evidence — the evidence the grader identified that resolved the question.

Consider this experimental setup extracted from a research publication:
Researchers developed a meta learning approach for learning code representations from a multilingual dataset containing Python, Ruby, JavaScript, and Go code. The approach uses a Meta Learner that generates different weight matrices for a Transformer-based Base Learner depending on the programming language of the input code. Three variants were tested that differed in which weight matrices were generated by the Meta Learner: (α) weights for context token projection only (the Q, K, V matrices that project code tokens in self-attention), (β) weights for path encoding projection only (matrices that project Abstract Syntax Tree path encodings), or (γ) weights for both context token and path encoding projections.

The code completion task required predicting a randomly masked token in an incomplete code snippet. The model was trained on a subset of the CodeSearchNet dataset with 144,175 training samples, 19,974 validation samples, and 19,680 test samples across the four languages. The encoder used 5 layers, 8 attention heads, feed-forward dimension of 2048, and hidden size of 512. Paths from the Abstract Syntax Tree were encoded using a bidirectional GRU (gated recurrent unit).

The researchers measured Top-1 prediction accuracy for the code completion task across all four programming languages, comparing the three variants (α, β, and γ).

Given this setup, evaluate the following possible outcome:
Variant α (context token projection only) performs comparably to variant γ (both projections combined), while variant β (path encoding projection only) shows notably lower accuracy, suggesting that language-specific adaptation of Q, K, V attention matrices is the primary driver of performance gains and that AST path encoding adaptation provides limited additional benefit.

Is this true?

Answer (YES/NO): NO